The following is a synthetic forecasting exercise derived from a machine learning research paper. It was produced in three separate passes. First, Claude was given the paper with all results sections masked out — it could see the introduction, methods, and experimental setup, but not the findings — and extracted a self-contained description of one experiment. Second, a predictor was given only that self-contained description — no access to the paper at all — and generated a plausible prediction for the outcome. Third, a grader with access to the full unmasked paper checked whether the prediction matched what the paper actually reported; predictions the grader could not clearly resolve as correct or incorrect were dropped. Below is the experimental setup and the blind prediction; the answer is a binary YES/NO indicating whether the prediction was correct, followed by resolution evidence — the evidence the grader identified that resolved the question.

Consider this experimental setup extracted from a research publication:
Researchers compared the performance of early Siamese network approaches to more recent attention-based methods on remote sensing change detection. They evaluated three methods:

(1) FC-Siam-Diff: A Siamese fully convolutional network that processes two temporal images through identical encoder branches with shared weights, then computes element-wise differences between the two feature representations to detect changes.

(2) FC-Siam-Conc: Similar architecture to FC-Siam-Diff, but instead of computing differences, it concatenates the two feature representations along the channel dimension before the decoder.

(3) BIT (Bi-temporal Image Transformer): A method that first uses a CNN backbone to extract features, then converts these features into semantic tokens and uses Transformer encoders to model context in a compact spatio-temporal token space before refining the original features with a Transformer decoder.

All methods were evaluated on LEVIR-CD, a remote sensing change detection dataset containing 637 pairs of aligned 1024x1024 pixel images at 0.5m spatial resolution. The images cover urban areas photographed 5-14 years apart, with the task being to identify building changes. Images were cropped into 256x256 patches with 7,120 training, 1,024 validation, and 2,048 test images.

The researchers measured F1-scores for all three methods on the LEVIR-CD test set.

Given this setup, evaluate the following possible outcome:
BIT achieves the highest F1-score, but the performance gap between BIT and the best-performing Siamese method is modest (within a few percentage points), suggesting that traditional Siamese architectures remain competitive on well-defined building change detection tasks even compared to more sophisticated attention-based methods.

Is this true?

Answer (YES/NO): YES